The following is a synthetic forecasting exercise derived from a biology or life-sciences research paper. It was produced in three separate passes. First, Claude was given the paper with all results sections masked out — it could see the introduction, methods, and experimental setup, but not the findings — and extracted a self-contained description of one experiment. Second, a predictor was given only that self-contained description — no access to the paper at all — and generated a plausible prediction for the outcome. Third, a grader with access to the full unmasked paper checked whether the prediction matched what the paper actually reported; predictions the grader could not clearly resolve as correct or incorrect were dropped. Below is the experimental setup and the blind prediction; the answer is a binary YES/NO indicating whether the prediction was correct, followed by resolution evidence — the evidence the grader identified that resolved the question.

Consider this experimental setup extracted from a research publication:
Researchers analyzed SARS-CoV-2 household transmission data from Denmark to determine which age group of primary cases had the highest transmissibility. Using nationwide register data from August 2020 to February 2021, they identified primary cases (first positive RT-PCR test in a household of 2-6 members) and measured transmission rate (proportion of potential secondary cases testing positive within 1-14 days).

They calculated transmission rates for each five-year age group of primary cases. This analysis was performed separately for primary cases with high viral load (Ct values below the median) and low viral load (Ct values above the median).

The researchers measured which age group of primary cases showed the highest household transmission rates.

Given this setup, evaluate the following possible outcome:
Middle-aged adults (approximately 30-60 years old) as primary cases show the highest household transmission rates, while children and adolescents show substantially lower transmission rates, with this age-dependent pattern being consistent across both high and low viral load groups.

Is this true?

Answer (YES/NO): NO